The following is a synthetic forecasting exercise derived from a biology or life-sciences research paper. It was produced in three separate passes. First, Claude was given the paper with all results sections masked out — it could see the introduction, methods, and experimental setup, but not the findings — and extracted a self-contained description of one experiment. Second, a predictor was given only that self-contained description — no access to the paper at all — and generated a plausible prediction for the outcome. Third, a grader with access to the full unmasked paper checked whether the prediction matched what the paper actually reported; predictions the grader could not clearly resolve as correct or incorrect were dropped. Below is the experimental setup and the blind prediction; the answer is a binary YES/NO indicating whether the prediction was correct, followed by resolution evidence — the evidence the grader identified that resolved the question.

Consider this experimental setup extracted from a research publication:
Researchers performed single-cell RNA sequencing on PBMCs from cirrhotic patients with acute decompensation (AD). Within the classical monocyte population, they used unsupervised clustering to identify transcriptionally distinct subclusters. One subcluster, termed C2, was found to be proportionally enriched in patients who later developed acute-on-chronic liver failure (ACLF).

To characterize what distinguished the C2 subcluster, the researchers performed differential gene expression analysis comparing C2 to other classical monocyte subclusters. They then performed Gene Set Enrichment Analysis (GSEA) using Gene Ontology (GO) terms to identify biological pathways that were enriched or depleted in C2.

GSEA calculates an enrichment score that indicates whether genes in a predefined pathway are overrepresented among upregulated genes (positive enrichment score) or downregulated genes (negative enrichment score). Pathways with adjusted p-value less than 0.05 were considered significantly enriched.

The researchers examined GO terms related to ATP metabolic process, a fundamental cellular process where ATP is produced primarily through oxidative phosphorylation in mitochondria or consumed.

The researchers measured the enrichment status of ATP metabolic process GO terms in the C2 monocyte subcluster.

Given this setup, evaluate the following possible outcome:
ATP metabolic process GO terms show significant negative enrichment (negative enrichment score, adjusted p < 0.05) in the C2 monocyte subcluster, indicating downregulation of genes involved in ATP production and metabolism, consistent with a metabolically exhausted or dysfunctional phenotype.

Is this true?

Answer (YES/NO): YES